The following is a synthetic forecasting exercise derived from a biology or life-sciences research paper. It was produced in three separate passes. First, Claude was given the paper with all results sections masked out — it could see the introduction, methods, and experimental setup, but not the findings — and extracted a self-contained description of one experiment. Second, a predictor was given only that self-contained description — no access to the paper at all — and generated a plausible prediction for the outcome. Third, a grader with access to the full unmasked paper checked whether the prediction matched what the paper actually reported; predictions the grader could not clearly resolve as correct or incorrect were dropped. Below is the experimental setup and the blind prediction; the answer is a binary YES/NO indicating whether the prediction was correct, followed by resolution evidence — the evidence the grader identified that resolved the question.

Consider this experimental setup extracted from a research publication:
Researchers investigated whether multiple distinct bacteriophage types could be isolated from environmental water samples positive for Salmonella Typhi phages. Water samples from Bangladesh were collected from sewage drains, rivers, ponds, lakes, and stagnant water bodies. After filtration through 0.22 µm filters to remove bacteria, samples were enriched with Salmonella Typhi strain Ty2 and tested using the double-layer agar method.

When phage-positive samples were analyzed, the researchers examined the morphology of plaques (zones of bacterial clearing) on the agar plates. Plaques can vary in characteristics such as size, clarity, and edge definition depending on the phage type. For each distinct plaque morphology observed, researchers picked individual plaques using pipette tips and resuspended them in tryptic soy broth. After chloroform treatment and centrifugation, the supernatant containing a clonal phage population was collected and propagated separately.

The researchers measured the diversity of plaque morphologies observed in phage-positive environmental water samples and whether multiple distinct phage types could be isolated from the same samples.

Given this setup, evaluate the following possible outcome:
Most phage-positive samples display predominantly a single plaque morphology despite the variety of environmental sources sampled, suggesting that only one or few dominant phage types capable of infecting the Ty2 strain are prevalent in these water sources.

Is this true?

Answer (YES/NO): NO